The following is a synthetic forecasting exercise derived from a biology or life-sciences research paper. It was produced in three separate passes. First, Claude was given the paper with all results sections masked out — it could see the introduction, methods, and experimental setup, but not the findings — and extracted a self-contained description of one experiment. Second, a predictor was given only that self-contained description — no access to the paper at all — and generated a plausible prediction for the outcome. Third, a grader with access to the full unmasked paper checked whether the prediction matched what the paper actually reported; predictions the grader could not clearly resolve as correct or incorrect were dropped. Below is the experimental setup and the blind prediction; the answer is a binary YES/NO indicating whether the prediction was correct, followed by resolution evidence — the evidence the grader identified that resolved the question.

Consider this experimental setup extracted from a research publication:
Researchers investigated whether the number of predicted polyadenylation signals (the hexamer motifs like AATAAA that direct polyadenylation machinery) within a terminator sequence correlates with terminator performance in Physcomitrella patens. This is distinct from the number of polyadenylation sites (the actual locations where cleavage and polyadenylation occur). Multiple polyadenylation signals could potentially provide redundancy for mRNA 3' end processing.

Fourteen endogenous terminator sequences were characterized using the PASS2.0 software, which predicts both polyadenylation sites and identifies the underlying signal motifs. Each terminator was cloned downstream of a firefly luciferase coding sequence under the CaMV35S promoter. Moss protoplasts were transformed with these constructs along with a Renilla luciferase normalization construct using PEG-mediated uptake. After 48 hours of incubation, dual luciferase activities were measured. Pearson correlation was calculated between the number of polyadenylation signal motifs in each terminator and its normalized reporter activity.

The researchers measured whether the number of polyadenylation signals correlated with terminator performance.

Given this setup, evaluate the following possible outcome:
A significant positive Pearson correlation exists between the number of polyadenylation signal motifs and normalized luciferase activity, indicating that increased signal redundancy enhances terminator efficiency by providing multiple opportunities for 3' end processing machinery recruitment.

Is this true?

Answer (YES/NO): YES